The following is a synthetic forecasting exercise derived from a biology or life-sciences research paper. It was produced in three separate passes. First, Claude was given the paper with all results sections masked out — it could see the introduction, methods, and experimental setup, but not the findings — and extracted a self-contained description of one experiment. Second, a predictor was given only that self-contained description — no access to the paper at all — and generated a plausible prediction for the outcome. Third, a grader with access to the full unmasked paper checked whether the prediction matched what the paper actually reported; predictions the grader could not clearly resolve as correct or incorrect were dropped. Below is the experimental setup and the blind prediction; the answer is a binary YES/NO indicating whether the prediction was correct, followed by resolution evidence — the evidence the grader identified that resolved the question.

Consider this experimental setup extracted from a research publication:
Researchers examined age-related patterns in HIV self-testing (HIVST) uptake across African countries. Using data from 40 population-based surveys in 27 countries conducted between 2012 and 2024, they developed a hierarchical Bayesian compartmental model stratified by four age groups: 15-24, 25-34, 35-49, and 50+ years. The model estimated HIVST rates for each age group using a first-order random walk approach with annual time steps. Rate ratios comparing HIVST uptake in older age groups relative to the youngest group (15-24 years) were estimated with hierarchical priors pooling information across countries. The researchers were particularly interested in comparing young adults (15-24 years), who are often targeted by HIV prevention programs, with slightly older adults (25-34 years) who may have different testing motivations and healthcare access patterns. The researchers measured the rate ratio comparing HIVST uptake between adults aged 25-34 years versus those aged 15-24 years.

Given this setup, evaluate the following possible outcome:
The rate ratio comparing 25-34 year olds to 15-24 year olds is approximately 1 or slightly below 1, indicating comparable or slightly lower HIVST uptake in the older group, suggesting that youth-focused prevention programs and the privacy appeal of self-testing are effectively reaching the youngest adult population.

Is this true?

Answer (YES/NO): NO